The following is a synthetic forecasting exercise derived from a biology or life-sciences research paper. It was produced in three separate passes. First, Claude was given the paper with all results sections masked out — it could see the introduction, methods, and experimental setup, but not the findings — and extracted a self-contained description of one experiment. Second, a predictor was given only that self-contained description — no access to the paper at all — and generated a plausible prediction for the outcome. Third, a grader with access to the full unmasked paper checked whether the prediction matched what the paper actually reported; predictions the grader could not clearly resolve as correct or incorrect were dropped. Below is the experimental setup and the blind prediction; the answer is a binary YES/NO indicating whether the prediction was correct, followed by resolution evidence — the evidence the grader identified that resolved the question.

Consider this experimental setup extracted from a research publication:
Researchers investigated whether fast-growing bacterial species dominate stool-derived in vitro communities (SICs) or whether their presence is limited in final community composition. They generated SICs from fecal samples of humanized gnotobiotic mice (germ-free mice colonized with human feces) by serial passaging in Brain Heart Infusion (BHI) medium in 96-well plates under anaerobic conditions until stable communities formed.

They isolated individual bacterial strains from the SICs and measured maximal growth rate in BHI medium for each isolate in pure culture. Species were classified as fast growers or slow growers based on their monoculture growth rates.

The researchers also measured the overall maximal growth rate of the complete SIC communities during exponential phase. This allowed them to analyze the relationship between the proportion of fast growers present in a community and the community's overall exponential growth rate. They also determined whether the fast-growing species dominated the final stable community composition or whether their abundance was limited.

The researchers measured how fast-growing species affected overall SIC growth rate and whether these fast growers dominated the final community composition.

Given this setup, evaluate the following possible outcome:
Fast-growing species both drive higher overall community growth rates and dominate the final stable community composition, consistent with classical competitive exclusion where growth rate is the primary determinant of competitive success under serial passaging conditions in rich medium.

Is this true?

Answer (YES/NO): NO